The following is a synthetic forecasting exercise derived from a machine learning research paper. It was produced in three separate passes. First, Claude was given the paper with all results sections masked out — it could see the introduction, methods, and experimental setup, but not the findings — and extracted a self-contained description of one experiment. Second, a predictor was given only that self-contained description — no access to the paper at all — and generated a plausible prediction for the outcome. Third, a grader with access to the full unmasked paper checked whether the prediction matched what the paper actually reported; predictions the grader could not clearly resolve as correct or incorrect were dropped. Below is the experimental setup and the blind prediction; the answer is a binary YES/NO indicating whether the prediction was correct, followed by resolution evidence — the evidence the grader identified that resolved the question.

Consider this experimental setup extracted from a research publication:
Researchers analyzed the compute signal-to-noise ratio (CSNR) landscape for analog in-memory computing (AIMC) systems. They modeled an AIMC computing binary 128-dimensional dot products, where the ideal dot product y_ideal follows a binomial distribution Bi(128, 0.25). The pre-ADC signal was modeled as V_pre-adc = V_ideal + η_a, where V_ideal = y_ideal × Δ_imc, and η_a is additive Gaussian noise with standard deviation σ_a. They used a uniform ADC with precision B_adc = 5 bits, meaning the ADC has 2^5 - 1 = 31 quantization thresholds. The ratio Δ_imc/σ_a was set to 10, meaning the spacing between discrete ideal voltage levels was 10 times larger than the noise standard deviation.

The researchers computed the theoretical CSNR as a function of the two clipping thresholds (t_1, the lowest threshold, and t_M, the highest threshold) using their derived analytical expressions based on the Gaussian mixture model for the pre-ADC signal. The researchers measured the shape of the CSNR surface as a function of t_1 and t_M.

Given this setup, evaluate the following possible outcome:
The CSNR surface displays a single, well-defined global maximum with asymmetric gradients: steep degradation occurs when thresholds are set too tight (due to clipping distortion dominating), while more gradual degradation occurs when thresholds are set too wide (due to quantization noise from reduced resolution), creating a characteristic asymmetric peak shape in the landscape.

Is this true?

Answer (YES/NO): NO